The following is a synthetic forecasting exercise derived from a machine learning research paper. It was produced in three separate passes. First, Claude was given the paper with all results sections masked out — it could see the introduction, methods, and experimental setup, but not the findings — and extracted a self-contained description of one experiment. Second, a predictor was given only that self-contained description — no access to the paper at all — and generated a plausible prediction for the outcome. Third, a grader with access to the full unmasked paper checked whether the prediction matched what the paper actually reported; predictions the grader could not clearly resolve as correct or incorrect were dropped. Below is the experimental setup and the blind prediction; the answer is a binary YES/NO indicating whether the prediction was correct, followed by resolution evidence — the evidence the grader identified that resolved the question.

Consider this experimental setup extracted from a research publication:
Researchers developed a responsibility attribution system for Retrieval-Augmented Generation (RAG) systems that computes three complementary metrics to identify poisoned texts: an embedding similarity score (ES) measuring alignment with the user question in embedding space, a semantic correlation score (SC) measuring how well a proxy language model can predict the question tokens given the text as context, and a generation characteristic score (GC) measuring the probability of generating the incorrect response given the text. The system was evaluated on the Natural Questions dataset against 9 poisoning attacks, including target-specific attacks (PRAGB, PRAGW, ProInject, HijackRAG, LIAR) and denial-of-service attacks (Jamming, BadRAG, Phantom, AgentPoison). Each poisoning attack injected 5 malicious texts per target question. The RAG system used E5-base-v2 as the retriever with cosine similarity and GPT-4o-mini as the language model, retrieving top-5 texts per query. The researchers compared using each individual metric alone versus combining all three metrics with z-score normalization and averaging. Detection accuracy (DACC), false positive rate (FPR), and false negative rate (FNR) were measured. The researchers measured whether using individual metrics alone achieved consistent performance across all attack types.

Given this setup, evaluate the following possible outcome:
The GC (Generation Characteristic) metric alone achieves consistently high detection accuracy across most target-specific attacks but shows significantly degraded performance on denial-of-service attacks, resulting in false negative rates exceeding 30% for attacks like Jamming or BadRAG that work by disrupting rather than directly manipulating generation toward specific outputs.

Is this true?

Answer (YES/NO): NO